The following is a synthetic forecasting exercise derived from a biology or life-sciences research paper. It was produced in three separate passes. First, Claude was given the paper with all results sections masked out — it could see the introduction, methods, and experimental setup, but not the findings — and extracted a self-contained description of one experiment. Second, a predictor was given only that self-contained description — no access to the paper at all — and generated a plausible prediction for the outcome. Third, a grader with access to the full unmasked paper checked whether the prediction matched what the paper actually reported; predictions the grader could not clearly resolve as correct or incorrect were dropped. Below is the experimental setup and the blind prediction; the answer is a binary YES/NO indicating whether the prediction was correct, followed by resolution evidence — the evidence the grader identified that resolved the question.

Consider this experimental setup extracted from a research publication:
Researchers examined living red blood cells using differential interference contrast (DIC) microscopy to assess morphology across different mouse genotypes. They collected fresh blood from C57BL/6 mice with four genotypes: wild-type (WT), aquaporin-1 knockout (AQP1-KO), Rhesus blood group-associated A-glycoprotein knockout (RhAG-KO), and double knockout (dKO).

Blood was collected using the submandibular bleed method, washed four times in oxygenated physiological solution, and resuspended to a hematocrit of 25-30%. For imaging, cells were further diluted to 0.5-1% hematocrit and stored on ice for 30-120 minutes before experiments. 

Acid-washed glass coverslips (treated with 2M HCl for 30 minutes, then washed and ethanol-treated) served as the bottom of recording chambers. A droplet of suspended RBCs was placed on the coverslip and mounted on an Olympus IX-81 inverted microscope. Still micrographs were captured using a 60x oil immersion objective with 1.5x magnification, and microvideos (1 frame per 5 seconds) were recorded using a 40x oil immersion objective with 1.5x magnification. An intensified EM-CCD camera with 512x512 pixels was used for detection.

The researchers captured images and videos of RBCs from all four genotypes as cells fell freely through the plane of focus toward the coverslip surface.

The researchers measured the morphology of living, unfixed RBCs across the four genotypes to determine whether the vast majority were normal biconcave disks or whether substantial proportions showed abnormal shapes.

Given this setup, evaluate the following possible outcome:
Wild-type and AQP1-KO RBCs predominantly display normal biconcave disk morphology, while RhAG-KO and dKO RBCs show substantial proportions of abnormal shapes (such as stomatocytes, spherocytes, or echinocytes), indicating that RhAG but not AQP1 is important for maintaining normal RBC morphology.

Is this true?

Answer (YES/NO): NO